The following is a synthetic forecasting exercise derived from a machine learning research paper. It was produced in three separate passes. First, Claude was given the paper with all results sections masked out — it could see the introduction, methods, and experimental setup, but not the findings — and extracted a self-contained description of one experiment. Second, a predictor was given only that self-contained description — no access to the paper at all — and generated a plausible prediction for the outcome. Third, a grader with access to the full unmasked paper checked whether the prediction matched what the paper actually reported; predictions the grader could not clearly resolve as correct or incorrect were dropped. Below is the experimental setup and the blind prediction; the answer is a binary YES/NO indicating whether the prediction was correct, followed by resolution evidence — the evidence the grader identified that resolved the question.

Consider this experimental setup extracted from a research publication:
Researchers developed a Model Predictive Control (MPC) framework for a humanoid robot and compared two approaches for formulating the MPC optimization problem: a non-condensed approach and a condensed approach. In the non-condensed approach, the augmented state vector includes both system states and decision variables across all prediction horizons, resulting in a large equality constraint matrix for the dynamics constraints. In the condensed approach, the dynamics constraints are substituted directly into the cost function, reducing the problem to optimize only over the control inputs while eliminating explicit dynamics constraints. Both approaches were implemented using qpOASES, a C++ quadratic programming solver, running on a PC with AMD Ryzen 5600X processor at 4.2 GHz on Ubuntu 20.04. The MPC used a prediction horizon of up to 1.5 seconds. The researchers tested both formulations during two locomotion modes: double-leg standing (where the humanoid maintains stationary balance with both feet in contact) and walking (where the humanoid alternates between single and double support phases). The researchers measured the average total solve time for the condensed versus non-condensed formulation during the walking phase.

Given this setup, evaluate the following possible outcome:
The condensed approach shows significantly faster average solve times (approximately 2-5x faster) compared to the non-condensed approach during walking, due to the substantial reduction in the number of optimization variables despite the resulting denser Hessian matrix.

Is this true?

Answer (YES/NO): NO